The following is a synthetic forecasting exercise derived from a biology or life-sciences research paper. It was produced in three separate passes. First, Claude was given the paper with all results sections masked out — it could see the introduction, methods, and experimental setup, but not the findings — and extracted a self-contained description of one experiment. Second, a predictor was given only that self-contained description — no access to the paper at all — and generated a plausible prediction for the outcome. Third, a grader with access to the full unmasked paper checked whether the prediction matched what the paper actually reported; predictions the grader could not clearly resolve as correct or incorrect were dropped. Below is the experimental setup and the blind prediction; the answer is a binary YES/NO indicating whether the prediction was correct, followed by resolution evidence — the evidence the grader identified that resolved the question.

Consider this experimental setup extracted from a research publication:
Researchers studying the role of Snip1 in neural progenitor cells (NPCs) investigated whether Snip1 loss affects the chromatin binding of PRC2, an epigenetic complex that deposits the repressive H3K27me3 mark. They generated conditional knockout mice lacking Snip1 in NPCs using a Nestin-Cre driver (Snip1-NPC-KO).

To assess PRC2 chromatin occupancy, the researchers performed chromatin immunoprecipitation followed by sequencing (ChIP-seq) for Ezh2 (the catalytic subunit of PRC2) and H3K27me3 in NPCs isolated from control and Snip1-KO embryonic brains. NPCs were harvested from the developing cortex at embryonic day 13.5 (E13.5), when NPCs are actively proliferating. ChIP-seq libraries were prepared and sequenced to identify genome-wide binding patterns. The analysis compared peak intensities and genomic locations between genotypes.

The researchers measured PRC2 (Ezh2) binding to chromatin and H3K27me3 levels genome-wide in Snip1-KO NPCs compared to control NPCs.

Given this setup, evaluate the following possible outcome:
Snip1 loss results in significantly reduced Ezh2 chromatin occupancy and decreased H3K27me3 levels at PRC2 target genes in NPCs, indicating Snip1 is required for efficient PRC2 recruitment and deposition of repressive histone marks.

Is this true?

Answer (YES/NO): YES